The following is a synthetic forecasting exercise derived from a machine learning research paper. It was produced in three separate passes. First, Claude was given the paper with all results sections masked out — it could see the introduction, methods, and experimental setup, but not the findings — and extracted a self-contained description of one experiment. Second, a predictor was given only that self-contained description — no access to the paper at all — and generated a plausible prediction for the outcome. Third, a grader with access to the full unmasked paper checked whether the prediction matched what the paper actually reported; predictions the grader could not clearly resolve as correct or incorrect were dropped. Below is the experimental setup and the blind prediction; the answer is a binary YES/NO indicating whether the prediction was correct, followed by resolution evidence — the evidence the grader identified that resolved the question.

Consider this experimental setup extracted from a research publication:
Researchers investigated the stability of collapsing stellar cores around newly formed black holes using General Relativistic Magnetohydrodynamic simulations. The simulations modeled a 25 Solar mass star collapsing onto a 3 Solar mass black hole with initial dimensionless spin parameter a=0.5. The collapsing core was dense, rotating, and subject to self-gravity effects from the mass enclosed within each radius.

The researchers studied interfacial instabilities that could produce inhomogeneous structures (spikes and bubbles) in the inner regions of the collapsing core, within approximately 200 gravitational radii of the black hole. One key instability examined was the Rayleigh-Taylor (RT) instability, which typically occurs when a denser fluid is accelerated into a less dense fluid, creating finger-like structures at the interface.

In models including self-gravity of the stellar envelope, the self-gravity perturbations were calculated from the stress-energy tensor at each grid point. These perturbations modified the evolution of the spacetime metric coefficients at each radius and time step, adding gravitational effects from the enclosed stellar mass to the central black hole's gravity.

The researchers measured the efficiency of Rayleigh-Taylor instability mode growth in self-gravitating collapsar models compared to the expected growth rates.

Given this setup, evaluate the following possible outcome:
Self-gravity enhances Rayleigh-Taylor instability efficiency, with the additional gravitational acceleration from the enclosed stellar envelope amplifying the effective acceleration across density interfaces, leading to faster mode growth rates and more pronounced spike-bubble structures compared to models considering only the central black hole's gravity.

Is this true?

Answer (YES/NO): NO